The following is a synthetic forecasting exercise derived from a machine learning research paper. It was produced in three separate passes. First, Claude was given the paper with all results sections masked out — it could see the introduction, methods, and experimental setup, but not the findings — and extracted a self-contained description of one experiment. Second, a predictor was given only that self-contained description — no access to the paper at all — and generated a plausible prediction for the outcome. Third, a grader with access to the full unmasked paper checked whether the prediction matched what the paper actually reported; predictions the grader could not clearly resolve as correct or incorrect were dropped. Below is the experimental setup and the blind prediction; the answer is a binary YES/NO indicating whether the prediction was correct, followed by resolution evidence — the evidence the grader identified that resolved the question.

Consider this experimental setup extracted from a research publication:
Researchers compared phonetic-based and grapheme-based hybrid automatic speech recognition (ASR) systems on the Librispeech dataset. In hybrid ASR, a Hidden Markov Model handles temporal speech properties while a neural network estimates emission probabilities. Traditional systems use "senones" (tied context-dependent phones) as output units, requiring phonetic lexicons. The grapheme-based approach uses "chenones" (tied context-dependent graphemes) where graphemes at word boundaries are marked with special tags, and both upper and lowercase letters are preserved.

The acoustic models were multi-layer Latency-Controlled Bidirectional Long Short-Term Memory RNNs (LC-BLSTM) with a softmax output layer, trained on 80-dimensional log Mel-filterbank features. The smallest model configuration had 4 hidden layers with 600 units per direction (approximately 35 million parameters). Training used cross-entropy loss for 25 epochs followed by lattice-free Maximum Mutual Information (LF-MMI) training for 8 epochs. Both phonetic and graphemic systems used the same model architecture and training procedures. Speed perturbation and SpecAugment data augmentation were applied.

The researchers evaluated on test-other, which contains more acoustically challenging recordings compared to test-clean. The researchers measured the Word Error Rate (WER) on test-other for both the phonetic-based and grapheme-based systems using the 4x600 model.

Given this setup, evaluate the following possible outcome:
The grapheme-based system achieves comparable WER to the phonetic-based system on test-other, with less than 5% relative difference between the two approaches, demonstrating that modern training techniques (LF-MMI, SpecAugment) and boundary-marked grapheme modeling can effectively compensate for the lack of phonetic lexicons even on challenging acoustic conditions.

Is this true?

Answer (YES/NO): YES